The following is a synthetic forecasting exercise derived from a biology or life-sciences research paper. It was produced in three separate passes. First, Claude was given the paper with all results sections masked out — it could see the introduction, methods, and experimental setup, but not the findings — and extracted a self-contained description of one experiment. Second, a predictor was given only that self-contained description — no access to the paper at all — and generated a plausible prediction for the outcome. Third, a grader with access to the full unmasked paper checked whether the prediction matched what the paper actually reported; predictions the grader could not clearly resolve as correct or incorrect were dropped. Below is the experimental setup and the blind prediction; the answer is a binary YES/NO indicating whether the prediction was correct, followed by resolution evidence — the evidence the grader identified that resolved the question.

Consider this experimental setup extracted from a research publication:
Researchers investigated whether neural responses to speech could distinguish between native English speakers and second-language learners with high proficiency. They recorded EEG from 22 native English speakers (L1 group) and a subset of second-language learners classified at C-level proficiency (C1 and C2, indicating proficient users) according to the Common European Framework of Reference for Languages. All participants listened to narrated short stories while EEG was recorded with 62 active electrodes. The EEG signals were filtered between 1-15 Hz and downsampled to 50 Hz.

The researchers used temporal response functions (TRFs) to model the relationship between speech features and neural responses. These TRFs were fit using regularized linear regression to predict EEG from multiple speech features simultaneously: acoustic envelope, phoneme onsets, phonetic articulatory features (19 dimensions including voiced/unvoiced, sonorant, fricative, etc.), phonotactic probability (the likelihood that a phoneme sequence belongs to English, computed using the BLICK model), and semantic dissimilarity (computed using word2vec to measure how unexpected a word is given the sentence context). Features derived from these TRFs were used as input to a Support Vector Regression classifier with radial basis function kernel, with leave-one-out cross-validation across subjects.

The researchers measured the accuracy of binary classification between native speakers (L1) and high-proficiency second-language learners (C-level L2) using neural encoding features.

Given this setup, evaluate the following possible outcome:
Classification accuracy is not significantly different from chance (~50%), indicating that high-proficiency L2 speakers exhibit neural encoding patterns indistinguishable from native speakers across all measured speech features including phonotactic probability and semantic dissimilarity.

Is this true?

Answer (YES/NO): NO